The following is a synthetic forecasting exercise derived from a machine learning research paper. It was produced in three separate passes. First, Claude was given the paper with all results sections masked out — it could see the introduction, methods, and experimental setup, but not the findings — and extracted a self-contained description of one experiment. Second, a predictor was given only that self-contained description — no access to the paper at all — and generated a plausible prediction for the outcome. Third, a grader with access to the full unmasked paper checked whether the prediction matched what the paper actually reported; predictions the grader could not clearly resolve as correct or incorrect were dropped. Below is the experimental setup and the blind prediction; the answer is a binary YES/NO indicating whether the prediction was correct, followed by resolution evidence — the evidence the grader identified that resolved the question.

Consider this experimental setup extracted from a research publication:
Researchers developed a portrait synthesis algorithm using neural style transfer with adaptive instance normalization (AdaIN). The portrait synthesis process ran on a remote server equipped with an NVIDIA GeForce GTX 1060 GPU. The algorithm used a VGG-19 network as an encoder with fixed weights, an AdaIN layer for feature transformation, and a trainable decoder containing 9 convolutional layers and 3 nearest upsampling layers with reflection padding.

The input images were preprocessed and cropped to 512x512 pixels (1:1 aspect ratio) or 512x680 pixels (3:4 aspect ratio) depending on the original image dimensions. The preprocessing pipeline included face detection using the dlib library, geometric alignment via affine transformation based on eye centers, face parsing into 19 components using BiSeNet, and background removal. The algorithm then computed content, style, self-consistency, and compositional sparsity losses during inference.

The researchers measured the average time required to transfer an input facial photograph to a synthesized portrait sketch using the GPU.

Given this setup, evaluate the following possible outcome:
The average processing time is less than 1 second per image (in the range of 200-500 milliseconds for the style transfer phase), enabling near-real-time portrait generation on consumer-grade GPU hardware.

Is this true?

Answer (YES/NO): NO